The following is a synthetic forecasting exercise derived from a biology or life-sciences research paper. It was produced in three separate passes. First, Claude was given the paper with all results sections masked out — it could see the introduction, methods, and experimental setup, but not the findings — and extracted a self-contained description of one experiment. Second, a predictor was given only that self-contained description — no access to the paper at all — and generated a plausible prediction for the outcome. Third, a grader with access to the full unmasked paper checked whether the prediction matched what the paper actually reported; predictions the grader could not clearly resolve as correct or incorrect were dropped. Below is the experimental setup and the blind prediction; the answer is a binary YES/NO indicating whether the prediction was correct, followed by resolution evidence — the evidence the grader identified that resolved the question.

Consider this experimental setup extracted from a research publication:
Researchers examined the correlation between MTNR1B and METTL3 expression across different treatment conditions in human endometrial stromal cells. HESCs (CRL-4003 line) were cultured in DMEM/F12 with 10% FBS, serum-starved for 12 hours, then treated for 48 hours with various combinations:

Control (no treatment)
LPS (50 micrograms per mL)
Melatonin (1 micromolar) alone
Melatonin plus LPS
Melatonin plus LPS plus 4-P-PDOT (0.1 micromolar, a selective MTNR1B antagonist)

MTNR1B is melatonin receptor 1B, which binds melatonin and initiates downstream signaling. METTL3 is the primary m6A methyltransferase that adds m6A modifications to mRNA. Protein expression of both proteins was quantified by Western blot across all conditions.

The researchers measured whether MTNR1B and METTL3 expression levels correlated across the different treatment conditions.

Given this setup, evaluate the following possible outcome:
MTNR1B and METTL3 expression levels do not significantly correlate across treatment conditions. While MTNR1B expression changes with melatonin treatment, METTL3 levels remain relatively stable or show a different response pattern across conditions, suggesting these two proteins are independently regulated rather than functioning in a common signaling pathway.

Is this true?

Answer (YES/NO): NO